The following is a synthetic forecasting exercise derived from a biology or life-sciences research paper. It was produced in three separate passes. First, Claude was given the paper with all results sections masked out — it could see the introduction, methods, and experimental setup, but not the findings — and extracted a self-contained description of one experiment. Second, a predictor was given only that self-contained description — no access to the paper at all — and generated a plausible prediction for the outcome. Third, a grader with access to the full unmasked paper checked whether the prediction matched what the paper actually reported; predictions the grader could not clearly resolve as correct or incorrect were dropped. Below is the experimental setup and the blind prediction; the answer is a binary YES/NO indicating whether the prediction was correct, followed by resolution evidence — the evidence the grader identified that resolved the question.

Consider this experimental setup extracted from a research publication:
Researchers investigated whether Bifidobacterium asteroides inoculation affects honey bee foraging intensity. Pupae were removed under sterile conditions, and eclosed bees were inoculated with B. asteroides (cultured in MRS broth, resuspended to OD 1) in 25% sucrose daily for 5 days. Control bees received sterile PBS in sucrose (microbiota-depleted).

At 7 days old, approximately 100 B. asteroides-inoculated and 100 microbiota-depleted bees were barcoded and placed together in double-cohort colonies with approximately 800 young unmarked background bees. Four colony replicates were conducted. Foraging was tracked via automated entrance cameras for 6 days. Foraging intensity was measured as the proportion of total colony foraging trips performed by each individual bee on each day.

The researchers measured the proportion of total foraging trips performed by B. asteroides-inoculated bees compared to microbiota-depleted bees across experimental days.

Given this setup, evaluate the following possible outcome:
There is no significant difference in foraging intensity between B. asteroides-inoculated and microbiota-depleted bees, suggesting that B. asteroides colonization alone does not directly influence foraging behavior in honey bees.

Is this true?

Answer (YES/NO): NO